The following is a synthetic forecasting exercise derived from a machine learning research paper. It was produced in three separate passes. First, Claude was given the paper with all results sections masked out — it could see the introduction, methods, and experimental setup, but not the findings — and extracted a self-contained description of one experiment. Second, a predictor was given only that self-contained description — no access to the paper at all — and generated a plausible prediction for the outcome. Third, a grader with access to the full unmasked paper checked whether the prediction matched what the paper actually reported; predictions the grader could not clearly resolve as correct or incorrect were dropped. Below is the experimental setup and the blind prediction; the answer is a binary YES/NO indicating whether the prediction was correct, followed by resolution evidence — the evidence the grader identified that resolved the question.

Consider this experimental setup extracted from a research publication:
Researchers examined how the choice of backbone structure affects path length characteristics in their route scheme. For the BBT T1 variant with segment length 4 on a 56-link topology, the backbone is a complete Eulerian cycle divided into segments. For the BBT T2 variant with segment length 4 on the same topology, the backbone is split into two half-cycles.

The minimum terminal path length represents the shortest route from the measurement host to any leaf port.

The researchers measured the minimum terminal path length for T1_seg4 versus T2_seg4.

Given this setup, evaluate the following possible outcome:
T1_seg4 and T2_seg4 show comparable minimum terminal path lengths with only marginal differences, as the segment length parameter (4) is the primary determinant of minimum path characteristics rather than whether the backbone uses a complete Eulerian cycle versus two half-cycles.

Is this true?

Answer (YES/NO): NO